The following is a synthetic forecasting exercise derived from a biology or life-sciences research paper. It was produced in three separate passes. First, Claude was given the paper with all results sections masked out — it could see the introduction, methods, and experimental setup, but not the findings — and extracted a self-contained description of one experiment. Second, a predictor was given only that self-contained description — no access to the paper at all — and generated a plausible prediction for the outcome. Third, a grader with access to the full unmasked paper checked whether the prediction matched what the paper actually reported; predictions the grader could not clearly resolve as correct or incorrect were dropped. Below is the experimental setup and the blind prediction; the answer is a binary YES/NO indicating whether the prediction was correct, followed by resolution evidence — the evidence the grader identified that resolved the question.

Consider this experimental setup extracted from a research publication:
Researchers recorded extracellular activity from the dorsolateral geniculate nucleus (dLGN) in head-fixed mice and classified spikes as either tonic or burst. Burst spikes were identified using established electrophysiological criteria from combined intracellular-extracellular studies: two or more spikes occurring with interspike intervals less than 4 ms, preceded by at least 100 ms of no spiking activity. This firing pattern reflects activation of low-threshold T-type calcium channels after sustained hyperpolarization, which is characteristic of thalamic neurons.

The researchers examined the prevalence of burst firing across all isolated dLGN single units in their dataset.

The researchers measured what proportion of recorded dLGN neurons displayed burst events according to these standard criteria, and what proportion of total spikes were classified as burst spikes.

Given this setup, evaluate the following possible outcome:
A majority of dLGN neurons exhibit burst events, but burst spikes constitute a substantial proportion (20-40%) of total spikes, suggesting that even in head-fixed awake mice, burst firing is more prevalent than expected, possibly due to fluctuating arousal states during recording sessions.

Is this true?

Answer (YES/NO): NO